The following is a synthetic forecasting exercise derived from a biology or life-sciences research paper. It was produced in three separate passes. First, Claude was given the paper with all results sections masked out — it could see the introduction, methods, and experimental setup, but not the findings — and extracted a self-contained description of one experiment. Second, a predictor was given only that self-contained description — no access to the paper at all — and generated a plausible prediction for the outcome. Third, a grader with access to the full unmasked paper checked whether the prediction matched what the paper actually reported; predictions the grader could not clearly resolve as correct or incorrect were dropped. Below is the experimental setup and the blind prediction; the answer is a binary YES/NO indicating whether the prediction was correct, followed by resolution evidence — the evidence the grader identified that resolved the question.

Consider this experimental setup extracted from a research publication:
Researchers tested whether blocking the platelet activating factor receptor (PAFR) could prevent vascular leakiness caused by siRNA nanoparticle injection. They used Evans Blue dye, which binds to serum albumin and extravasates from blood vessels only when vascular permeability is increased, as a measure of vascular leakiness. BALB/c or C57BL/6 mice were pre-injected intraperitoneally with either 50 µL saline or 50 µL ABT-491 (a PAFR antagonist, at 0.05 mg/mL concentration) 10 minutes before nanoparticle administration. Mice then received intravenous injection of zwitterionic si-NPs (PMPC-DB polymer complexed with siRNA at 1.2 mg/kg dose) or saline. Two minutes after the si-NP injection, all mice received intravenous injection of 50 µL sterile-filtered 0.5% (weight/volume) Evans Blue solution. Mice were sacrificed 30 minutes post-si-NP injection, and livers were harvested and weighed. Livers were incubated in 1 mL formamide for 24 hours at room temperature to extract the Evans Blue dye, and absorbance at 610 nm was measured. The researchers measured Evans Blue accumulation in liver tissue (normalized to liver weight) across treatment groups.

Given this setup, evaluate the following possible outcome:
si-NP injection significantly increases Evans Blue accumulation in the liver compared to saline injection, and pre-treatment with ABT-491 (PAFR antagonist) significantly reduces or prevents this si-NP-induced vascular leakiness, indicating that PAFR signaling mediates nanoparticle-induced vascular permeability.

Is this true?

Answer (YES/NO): YES